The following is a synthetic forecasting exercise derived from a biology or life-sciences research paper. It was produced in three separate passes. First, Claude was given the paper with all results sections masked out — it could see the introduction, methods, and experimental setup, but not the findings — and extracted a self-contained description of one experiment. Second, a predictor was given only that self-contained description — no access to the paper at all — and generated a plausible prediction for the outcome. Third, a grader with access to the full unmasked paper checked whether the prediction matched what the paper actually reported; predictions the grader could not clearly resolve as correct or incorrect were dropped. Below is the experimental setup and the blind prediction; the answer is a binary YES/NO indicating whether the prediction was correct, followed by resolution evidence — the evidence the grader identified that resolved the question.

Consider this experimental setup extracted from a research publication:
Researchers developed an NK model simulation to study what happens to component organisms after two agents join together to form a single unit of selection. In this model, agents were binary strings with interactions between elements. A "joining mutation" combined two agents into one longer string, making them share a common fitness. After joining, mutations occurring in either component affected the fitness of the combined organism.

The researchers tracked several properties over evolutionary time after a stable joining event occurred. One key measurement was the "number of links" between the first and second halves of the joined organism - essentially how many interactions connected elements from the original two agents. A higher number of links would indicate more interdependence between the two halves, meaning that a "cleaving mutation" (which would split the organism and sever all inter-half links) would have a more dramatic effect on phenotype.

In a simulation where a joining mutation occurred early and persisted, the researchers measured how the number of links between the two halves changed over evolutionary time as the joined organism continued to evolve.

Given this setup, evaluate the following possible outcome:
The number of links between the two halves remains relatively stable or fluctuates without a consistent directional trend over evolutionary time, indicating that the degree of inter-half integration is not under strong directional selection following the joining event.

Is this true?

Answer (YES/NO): NO